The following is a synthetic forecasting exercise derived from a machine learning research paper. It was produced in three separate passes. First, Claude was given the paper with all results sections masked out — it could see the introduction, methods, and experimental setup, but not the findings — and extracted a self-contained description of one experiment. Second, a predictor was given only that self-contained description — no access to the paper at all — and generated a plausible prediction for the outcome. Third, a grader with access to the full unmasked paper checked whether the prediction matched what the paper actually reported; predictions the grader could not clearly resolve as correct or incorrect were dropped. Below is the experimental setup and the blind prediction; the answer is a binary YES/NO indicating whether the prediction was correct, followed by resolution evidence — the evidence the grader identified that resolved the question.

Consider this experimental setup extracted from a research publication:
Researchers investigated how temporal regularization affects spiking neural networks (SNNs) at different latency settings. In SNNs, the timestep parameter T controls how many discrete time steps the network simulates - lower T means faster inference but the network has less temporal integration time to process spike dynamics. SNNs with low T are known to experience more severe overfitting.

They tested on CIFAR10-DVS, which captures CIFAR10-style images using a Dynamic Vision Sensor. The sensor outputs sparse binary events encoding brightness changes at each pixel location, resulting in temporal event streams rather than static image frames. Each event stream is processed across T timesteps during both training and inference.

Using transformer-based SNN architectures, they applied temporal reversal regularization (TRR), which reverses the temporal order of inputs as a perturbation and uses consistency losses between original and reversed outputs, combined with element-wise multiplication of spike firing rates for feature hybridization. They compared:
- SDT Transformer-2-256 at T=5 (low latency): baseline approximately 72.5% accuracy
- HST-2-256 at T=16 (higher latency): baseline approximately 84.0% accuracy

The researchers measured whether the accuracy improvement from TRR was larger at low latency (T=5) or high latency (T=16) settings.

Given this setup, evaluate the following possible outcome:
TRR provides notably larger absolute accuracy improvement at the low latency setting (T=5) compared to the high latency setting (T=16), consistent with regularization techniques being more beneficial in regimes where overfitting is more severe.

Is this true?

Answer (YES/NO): YES